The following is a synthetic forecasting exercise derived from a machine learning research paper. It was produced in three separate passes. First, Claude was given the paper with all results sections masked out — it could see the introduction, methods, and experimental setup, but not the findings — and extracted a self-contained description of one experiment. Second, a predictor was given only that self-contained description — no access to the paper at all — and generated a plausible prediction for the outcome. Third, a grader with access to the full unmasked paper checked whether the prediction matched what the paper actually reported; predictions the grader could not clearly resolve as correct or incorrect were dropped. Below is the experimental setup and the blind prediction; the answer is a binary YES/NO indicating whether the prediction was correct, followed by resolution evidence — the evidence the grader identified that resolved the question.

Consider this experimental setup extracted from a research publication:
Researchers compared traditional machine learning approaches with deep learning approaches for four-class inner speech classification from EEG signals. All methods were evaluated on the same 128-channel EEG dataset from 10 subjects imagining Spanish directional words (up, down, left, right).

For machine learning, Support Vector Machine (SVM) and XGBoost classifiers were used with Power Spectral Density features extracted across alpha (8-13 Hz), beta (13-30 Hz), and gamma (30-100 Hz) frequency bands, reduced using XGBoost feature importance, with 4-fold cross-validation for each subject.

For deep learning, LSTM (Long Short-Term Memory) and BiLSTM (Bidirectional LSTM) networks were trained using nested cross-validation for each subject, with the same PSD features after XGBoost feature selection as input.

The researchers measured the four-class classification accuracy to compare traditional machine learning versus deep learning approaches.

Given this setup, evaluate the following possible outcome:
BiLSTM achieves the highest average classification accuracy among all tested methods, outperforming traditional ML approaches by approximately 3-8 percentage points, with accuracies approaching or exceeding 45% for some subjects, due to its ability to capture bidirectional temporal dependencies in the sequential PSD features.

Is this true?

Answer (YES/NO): NO